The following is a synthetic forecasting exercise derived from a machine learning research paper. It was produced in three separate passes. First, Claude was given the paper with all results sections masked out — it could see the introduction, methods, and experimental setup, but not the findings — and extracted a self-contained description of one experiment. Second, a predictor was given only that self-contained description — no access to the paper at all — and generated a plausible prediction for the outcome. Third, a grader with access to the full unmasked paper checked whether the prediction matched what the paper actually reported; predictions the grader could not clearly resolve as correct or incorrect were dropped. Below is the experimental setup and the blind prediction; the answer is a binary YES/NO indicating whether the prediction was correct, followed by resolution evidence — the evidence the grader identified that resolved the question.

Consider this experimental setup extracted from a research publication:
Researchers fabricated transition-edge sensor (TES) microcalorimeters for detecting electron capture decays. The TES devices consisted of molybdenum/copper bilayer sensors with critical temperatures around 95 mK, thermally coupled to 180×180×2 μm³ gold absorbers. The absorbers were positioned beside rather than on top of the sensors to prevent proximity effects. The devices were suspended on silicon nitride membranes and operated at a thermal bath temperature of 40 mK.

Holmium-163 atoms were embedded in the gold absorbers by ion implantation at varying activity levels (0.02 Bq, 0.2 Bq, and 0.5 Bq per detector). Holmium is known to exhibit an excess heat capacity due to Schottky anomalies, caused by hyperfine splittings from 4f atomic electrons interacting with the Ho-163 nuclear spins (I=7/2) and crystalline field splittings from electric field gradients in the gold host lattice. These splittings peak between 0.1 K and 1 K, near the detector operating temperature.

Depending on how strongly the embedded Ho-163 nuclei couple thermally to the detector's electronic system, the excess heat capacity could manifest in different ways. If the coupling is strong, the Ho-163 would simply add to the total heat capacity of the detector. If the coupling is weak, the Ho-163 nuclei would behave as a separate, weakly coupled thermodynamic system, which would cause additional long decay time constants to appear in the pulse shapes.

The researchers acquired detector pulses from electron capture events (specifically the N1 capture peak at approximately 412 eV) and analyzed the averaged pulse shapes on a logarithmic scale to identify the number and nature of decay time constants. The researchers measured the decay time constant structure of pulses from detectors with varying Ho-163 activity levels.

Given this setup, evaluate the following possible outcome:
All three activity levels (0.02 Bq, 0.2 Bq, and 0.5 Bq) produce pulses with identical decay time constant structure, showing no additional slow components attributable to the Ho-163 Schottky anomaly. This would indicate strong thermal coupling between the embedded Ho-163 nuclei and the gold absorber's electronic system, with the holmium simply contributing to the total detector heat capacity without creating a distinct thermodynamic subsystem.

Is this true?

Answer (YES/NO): YES